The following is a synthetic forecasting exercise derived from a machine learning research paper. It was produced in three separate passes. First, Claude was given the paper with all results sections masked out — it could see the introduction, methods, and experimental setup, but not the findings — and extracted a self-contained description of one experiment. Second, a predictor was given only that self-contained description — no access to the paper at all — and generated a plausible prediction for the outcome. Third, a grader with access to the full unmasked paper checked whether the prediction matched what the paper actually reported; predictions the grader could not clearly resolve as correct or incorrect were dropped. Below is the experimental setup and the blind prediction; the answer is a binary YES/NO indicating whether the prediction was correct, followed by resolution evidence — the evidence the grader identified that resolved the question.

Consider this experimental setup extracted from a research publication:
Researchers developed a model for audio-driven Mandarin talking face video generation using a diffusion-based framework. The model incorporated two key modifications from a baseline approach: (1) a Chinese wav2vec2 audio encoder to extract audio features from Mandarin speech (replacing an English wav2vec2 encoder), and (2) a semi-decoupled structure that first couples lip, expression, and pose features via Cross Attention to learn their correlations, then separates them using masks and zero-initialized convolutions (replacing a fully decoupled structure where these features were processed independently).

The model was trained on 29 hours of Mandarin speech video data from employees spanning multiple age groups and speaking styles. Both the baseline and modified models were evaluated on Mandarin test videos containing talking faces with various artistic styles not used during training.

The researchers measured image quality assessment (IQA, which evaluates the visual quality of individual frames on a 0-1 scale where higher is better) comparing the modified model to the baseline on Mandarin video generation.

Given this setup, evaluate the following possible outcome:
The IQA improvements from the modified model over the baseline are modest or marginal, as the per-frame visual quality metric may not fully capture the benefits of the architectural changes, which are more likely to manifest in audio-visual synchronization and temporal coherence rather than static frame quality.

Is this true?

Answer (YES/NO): NO